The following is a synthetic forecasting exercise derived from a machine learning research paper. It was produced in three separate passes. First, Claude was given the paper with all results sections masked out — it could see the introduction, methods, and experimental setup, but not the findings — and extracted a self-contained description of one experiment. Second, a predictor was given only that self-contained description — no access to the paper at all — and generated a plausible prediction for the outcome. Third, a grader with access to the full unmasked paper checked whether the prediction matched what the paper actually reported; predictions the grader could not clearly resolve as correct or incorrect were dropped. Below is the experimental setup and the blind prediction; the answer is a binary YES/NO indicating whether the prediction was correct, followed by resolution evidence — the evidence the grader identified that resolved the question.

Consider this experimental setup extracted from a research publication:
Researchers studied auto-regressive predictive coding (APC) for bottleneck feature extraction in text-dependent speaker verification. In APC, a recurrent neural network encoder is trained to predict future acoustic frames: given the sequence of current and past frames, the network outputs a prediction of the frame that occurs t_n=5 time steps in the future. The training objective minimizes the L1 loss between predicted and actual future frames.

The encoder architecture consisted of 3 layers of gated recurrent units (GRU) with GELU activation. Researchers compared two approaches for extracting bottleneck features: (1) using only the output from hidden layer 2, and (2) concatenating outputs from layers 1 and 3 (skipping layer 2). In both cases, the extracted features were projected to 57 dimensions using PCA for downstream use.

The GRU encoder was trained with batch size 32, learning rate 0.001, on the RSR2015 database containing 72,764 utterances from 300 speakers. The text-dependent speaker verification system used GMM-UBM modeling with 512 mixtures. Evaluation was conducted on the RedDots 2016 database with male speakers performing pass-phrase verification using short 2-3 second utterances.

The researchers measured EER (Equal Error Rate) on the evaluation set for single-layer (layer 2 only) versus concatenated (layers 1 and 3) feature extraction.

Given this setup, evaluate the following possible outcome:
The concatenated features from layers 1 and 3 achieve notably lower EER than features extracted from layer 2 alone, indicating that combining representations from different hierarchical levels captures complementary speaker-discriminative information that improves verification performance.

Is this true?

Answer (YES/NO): NO